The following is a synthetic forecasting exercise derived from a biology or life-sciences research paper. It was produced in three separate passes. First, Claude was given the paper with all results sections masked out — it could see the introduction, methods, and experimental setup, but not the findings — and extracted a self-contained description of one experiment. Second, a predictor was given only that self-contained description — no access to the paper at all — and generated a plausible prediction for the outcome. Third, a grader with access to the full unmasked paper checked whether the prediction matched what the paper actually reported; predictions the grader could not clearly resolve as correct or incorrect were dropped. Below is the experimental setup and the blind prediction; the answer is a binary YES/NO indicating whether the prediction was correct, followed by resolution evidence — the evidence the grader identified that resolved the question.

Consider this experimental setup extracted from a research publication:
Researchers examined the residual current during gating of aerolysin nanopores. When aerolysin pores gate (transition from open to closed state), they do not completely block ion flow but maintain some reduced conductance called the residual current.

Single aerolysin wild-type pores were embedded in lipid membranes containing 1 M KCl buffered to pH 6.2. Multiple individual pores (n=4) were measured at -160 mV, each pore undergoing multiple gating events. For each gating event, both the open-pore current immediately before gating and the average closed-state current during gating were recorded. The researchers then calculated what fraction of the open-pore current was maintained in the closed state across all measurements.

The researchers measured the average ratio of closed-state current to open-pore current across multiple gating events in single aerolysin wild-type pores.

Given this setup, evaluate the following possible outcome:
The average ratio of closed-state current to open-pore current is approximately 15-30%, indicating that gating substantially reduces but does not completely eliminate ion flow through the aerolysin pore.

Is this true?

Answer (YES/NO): NO